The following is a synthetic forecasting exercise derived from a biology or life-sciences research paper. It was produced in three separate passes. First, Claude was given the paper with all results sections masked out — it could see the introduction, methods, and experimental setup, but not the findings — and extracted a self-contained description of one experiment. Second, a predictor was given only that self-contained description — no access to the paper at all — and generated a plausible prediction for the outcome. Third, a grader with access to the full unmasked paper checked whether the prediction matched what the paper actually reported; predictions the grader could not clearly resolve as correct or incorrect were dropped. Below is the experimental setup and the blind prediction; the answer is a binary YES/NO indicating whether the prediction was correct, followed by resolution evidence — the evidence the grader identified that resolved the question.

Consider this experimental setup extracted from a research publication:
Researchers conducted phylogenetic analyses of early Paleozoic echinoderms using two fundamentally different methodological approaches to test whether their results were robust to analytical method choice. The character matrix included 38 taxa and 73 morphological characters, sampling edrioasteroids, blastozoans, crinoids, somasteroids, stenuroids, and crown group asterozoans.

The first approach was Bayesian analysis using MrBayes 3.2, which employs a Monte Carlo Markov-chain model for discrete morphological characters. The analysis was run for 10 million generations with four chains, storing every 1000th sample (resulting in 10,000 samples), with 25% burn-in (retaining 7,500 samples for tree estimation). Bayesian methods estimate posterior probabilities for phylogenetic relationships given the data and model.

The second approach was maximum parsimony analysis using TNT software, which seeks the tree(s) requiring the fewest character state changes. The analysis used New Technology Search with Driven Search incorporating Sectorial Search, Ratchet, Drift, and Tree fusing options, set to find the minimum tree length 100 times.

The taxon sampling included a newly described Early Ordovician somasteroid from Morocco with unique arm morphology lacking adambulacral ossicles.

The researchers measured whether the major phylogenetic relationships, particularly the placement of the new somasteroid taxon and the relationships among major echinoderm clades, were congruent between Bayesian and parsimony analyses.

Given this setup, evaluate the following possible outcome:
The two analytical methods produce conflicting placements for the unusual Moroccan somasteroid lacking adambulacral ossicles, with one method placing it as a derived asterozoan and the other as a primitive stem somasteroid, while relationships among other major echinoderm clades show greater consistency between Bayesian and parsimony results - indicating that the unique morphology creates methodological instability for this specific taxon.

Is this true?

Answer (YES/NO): NO